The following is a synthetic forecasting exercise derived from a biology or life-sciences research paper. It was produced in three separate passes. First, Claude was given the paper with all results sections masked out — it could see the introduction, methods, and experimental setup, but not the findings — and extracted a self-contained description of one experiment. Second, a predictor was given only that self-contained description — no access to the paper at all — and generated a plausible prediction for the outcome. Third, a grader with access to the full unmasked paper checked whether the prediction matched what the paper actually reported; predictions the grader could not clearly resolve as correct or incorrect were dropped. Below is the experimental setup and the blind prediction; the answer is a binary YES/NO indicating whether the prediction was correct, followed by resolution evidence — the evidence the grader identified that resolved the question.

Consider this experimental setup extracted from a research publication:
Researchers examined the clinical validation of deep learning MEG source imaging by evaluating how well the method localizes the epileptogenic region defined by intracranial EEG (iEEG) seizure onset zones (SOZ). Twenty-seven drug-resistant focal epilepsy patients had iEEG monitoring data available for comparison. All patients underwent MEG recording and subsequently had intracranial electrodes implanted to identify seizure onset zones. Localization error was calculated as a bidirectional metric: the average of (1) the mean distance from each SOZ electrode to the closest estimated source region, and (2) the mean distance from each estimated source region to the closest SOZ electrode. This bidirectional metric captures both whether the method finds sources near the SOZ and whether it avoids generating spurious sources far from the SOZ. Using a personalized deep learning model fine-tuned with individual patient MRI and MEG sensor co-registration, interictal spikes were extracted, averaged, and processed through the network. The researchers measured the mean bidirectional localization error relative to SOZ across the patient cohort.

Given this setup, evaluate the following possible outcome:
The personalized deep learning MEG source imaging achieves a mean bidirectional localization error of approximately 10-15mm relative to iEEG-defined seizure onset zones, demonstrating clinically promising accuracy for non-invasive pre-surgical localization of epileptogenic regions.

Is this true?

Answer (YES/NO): NO